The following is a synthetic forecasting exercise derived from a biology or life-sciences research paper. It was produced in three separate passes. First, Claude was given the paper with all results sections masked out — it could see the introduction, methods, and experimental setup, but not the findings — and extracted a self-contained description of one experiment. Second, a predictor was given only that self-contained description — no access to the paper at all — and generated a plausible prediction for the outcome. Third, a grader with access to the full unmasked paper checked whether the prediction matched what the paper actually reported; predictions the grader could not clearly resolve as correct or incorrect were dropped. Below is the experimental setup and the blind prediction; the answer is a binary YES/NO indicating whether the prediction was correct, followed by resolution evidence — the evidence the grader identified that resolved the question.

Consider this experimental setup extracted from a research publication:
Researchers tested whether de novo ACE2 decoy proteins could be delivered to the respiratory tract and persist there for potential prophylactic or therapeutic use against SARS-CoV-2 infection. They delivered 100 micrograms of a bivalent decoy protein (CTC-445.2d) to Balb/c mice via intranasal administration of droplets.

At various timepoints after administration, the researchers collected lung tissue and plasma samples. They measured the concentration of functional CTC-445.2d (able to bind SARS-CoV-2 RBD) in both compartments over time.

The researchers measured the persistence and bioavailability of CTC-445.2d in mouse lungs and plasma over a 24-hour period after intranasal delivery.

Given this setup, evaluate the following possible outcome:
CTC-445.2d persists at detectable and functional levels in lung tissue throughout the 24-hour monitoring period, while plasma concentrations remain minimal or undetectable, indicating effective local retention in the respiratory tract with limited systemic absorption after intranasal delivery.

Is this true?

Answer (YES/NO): NO